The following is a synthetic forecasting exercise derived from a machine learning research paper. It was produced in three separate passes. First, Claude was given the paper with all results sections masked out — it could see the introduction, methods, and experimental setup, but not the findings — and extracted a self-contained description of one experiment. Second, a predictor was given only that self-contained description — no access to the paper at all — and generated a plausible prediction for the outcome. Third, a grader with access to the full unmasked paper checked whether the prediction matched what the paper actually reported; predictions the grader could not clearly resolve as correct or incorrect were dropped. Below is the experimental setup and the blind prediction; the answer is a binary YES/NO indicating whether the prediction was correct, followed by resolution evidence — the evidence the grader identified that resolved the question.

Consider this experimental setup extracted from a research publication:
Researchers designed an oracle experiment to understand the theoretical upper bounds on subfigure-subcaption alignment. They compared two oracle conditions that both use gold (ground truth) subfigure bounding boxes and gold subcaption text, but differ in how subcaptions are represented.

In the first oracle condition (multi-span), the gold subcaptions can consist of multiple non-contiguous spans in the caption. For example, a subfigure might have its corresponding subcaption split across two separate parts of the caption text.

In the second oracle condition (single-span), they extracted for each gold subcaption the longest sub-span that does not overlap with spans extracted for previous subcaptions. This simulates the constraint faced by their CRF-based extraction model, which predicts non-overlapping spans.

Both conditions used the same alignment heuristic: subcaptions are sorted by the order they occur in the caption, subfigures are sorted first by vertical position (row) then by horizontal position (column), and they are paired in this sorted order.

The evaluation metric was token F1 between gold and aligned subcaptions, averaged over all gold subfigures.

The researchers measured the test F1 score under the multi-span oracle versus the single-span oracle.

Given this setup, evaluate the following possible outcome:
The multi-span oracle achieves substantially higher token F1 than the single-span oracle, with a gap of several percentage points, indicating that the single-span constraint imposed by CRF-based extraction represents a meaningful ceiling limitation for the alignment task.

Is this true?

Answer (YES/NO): YES